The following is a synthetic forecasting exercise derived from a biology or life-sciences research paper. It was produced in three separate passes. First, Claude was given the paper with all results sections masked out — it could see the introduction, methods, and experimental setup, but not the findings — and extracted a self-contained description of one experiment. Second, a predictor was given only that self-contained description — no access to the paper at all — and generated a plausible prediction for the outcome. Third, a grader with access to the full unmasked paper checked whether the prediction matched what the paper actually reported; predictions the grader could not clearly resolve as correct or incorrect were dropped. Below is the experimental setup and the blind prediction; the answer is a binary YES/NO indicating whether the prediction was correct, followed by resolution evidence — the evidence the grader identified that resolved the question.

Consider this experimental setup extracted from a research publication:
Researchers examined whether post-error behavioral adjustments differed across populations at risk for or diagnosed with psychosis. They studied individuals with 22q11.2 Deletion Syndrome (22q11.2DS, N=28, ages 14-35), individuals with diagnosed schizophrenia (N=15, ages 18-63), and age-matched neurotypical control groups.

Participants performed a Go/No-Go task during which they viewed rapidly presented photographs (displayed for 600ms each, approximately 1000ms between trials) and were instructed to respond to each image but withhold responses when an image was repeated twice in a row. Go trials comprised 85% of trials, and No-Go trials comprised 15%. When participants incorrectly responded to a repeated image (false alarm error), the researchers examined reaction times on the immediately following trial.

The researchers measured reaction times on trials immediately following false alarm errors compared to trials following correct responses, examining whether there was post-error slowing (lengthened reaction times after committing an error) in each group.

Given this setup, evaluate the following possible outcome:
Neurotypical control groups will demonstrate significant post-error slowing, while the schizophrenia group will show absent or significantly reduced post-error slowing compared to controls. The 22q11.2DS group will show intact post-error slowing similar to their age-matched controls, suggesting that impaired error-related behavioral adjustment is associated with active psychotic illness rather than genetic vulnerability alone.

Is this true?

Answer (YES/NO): NO